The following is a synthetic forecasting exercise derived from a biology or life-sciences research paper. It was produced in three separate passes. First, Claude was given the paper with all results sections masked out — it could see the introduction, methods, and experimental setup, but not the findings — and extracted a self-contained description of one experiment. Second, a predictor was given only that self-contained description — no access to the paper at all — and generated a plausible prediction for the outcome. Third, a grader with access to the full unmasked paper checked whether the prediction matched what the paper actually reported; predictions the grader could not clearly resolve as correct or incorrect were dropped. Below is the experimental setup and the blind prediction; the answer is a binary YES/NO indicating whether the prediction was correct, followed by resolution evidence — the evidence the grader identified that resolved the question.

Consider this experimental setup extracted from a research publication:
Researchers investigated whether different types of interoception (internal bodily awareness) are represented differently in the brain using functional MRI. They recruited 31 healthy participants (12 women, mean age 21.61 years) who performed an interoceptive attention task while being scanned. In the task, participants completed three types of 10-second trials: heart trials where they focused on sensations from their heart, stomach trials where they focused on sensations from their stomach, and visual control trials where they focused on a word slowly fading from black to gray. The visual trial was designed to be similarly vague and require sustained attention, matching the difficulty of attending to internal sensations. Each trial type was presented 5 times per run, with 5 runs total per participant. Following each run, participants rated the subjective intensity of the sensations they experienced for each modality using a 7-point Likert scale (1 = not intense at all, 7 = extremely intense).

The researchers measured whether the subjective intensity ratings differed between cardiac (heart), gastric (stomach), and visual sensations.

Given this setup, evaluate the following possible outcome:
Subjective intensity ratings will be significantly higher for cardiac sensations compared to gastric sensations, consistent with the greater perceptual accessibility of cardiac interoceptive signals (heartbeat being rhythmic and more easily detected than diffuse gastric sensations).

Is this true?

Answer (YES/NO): YES